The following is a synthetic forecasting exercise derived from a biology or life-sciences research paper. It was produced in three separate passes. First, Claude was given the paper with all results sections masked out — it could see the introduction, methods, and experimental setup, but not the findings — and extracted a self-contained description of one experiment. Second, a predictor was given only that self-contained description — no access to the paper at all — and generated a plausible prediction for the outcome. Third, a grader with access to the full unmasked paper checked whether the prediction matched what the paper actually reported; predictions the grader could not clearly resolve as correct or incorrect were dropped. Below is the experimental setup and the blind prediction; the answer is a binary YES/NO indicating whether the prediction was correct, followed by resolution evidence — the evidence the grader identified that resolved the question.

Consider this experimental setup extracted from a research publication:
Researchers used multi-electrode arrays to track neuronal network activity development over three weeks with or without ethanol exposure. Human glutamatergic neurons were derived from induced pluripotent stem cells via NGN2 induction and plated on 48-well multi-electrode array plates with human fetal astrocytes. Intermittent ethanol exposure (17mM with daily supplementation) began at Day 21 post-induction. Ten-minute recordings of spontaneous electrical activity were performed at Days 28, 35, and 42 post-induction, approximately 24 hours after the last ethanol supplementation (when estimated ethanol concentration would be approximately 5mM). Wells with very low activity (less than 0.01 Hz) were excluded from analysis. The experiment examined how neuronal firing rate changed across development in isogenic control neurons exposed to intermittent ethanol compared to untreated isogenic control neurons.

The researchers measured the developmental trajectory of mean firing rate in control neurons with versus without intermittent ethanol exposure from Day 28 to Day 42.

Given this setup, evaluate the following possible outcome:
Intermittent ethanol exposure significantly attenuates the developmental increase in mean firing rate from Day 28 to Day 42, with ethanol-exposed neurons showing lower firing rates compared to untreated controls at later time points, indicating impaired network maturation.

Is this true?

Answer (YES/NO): NO